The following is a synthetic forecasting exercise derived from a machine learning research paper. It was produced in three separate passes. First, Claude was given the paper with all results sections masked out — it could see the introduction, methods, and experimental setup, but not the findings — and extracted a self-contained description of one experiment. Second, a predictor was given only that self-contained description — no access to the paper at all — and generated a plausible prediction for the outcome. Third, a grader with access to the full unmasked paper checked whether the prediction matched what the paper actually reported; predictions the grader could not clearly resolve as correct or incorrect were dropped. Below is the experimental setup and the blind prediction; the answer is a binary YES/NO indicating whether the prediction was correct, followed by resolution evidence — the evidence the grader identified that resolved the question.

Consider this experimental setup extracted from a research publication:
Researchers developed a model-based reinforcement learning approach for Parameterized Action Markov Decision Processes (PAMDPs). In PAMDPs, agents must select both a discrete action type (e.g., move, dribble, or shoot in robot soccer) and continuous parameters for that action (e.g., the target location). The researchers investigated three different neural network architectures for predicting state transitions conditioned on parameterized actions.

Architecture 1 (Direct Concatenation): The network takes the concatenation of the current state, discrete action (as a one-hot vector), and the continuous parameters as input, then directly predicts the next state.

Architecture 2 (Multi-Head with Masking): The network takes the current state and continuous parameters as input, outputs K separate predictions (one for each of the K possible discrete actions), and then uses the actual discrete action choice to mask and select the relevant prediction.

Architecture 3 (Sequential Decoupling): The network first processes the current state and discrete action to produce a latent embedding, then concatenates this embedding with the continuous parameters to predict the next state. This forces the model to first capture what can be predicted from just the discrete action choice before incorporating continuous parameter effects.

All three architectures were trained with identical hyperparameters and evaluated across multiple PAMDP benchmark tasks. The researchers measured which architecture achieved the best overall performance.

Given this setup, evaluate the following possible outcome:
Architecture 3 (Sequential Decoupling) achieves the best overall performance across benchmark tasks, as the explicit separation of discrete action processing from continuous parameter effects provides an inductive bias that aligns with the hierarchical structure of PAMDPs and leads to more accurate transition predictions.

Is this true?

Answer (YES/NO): YES